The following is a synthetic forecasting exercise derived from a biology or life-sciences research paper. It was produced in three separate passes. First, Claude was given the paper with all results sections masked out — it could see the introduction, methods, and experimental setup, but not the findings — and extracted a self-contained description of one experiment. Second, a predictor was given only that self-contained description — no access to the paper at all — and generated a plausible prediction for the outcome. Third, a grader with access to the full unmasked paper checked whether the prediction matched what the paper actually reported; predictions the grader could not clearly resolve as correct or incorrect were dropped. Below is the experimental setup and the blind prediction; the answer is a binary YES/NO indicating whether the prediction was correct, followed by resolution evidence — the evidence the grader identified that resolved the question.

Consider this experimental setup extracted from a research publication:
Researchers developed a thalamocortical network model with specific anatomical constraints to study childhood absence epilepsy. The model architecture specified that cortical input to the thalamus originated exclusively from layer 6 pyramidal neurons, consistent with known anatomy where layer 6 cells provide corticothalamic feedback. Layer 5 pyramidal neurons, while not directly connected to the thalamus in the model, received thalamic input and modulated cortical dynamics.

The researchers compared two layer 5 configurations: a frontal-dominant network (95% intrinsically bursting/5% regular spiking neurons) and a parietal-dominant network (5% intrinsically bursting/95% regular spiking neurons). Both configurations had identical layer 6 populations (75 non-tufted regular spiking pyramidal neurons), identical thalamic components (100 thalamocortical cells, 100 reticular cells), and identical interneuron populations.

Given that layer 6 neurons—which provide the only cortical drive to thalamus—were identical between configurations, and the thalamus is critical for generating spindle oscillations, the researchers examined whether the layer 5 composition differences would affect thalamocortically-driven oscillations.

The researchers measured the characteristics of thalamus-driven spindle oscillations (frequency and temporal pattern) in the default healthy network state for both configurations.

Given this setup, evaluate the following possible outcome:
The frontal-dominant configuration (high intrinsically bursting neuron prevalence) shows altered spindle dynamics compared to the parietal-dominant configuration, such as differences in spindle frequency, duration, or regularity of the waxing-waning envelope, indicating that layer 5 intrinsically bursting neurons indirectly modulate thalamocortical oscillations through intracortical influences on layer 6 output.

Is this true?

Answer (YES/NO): NO